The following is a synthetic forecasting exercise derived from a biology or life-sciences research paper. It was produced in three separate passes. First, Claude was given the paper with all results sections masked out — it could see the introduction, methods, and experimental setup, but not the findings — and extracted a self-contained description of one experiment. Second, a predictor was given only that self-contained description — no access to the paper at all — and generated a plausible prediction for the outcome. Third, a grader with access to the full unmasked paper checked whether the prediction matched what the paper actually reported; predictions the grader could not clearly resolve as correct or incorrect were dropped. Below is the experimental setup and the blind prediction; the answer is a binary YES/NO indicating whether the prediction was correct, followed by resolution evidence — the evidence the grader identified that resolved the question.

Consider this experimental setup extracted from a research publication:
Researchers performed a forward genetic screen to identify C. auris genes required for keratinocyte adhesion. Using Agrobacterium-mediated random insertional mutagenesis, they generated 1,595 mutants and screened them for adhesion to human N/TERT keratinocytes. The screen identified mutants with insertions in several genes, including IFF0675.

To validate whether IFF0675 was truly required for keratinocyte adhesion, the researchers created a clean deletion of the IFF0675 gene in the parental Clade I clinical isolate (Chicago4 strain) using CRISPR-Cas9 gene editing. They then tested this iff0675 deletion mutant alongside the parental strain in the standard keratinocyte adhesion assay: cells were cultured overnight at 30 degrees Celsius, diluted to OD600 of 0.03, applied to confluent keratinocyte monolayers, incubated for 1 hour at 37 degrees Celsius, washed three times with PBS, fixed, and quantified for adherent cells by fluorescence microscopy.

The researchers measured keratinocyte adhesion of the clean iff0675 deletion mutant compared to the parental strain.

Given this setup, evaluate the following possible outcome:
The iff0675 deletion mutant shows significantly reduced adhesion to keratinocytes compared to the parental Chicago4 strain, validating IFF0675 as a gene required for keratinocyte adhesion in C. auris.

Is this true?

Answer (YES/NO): NO